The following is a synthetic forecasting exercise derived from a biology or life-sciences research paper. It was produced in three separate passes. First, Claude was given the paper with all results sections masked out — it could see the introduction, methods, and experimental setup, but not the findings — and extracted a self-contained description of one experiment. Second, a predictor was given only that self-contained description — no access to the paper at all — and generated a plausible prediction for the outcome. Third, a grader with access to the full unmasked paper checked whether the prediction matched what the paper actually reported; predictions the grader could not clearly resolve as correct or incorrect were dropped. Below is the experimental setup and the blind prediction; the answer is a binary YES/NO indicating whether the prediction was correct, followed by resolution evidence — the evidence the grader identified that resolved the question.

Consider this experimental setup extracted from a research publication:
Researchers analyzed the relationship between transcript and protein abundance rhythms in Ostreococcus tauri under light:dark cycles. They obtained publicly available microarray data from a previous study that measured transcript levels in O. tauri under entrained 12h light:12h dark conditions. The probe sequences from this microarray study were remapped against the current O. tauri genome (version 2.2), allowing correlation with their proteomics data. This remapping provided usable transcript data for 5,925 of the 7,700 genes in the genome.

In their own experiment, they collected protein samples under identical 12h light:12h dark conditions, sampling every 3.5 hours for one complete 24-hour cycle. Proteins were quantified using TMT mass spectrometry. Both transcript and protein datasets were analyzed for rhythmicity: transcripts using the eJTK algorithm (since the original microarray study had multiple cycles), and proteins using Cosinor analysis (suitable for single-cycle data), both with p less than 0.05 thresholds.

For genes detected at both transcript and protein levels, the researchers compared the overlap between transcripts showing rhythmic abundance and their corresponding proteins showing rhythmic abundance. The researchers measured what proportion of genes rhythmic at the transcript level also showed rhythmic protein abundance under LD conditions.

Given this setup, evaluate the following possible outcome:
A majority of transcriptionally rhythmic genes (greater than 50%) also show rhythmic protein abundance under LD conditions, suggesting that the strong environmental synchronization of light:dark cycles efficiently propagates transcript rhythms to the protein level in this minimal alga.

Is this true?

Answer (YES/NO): YES